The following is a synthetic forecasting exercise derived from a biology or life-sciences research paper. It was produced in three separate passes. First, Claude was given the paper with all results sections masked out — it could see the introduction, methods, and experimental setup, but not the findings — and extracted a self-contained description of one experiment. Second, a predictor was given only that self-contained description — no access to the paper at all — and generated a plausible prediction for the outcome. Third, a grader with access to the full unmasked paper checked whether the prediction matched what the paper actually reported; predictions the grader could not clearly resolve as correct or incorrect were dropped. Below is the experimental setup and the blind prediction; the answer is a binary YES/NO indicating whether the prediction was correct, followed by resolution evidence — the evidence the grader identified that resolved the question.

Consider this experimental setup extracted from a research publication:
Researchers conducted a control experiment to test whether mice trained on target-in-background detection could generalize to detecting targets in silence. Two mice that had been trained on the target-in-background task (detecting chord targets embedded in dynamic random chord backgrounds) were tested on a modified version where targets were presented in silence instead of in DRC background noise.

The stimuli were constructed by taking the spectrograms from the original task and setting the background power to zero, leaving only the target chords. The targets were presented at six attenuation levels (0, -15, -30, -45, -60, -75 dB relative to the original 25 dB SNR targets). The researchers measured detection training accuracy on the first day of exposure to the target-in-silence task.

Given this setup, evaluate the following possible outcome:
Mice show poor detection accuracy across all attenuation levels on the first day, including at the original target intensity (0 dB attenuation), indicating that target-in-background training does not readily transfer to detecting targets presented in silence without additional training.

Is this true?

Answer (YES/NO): NO